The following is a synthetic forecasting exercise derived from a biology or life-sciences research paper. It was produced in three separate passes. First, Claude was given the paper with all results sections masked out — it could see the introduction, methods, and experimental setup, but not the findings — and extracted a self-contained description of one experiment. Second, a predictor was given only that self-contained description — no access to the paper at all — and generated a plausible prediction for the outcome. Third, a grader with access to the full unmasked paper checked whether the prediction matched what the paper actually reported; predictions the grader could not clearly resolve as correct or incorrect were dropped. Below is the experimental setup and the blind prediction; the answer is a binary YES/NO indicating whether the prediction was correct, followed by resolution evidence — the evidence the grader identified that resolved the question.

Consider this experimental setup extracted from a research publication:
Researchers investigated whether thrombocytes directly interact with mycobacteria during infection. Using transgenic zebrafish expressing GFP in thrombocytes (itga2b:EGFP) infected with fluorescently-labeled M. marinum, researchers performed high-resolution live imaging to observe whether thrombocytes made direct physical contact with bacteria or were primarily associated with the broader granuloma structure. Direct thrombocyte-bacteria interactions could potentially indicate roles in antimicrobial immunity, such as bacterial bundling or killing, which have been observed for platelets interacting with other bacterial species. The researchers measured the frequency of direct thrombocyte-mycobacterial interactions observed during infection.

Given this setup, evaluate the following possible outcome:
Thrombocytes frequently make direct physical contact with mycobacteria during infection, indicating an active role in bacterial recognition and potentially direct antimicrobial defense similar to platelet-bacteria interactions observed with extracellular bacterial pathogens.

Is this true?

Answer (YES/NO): NO